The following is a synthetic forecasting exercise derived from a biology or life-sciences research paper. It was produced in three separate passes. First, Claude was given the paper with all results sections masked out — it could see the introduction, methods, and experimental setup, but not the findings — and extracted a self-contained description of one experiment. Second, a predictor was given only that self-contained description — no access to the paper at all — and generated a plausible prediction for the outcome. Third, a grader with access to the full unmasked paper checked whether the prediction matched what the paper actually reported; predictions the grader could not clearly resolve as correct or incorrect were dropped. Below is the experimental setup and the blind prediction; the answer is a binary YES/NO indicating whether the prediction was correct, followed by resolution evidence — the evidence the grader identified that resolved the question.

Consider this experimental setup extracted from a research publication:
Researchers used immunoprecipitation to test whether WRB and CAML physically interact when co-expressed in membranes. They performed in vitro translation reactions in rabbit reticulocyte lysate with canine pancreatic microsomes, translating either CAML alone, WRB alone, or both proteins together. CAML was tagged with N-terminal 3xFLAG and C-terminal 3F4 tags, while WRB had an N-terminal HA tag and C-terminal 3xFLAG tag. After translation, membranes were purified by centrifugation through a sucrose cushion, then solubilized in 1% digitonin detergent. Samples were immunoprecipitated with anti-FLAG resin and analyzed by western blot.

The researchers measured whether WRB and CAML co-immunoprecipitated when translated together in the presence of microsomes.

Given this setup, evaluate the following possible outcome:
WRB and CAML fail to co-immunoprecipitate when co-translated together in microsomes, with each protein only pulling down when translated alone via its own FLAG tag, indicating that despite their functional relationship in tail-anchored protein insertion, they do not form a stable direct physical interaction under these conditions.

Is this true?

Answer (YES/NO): NO